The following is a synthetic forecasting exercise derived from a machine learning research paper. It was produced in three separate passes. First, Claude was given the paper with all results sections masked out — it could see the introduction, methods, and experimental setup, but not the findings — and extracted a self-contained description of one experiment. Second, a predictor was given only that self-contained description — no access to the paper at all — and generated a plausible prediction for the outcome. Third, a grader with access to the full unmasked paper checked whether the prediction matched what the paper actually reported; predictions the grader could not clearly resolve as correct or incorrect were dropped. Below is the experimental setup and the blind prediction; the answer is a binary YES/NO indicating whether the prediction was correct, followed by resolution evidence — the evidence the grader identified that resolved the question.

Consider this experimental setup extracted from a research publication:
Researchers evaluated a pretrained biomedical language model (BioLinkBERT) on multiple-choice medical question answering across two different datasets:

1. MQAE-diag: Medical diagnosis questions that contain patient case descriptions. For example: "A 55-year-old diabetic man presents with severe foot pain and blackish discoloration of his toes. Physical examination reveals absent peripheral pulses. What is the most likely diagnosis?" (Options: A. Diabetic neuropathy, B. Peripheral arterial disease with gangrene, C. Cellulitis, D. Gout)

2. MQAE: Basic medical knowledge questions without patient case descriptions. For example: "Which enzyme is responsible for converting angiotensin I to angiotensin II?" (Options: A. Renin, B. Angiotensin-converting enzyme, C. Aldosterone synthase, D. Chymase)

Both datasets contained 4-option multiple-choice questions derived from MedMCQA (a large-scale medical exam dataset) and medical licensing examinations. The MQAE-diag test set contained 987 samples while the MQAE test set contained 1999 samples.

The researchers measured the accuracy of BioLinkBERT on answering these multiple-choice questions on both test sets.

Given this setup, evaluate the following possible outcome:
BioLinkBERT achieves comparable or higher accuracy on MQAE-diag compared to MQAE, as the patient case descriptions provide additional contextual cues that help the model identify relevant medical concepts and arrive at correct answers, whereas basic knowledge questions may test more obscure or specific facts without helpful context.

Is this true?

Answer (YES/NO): YES